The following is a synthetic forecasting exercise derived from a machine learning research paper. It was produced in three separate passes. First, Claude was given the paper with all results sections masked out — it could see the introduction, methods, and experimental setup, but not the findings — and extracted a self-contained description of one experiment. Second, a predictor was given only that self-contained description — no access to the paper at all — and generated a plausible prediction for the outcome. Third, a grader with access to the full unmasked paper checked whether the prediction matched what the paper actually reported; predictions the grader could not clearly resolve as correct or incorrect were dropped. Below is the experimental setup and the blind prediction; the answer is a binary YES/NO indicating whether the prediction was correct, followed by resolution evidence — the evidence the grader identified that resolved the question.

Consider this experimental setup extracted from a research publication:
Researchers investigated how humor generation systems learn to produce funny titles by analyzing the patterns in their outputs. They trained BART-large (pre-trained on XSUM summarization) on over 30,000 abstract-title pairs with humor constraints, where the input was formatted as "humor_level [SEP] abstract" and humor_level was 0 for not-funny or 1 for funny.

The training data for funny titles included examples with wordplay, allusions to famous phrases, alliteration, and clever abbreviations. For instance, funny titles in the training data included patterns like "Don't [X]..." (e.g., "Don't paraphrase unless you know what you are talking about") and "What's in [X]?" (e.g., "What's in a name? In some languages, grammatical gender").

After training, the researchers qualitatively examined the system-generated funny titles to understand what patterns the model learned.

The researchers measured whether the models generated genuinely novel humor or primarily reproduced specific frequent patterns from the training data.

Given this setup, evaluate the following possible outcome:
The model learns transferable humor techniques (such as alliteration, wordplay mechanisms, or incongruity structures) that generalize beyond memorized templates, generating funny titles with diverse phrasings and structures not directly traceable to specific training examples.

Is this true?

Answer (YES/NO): NO